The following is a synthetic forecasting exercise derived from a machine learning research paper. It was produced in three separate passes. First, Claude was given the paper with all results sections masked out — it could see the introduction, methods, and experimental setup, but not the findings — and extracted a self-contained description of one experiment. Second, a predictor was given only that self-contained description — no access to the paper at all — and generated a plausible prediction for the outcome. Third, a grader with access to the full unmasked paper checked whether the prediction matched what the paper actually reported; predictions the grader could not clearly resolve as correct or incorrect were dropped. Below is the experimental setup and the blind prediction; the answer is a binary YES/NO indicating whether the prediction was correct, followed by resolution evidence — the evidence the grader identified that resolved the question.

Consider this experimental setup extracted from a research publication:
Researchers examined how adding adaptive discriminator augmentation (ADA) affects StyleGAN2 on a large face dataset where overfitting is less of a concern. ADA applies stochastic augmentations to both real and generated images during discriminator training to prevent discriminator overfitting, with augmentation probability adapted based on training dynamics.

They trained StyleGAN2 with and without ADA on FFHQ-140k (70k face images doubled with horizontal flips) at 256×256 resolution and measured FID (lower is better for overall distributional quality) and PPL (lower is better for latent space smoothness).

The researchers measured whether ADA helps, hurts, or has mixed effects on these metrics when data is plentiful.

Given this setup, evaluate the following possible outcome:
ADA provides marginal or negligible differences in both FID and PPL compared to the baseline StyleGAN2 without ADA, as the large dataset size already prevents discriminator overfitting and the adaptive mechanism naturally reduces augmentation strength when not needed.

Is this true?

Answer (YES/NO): NO